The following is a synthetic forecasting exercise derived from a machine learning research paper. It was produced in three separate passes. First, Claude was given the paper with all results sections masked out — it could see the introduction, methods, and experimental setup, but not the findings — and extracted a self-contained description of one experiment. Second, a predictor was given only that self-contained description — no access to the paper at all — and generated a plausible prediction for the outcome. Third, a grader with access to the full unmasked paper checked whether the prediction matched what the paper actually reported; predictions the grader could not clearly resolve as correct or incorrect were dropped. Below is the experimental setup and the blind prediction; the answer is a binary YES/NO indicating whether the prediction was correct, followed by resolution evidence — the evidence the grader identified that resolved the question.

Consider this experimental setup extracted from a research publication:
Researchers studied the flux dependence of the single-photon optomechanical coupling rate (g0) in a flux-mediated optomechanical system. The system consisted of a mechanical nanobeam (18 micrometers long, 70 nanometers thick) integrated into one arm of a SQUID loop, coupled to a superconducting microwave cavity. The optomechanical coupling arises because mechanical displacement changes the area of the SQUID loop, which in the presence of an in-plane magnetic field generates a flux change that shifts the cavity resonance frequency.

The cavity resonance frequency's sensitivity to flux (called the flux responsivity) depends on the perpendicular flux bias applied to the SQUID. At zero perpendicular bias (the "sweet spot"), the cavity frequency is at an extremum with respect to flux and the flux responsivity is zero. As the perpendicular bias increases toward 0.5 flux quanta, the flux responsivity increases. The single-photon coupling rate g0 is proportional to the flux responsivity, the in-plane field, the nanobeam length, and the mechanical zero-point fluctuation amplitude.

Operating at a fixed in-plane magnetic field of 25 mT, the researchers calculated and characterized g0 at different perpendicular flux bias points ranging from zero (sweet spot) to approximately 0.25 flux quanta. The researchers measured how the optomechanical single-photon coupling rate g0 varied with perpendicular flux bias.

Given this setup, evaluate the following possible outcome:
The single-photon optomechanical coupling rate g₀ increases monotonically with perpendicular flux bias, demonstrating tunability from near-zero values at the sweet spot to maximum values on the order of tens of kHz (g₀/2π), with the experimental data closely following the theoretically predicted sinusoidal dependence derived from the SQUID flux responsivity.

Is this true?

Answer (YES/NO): NO